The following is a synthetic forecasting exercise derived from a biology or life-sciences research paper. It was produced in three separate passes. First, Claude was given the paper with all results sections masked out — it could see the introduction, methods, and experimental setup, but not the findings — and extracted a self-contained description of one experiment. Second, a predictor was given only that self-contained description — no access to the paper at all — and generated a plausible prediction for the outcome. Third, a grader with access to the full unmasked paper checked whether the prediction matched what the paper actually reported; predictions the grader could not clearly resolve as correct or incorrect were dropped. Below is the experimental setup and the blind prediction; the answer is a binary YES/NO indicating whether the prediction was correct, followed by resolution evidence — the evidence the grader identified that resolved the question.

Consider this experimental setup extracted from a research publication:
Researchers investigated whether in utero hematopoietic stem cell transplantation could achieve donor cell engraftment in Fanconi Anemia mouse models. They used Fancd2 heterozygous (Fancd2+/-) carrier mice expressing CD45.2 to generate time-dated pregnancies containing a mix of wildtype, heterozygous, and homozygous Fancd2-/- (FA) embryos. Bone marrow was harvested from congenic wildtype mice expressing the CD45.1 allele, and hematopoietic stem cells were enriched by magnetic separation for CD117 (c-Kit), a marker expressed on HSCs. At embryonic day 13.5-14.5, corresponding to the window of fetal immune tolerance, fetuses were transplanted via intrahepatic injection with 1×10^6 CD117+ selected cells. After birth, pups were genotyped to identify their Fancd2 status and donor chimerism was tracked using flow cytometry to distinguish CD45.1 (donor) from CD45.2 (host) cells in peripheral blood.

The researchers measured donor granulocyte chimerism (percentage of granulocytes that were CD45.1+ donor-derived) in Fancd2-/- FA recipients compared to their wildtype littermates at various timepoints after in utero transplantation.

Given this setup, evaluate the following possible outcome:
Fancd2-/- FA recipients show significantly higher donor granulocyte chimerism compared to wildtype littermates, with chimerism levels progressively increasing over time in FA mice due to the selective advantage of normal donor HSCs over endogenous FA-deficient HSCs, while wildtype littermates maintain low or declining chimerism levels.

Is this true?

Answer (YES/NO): YES